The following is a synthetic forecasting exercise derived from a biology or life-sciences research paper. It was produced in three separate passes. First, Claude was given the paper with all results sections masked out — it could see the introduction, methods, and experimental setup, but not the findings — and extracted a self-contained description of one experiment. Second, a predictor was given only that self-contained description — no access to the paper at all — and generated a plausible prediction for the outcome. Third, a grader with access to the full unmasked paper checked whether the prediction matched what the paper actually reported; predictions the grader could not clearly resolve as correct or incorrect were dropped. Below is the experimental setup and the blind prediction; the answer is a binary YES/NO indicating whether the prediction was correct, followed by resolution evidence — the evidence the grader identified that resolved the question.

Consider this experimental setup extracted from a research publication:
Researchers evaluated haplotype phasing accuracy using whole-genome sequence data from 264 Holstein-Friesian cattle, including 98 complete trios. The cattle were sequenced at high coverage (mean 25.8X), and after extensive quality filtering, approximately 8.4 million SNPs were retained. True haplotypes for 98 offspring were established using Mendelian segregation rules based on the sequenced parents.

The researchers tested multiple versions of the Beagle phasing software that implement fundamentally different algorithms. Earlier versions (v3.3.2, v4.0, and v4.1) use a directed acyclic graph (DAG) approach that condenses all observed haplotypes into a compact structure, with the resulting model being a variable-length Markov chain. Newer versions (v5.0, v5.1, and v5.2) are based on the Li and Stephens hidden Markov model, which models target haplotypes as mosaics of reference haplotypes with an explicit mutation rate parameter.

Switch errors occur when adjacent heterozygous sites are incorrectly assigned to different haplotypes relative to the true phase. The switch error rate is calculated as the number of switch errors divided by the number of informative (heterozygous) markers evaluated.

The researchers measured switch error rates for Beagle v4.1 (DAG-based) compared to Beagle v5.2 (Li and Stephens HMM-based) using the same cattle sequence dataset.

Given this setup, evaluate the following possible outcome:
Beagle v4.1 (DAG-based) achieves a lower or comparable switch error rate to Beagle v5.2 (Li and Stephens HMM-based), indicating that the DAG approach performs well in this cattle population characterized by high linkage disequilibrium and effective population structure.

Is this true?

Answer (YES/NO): NO